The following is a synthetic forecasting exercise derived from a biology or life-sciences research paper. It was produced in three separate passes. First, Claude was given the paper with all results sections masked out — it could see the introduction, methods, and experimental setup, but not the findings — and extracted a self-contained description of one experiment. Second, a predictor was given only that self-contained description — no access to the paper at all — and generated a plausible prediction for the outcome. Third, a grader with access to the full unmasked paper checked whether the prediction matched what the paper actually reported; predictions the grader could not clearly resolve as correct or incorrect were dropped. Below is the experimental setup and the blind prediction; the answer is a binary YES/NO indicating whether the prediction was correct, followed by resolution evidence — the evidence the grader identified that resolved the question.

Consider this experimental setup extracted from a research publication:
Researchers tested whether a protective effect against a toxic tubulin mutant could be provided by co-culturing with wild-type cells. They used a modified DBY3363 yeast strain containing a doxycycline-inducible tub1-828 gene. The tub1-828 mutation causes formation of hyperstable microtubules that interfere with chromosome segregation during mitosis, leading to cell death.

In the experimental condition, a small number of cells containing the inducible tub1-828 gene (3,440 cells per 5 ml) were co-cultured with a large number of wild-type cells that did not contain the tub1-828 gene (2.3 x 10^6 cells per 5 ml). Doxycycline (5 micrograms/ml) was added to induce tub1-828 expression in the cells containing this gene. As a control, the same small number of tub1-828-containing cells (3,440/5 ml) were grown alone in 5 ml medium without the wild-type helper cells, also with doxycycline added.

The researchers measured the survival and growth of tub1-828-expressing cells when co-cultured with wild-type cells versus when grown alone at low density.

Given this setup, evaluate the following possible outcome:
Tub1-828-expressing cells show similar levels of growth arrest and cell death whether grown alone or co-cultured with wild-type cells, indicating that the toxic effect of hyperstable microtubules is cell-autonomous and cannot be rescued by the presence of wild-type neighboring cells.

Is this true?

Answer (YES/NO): NO